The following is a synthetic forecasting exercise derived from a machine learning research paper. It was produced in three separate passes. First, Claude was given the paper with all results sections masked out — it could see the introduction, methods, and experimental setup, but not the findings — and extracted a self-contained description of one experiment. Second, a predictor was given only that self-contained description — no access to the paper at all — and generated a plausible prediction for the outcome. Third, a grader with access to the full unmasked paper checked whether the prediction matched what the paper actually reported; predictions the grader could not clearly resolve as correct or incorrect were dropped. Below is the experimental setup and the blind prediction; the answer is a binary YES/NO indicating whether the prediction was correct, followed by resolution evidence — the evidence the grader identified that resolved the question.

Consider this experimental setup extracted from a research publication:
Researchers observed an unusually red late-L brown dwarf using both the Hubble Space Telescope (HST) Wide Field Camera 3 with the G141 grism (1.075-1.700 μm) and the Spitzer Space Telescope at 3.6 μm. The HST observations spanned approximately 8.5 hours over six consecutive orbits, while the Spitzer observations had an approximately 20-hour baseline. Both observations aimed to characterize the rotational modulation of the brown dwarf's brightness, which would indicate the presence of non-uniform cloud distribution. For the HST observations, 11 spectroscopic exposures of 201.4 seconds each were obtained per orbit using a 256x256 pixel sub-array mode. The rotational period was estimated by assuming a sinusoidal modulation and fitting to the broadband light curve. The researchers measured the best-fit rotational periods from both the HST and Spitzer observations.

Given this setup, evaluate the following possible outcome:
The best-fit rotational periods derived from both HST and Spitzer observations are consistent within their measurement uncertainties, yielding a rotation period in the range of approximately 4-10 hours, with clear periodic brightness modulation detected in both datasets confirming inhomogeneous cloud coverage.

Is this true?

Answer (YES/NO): NO